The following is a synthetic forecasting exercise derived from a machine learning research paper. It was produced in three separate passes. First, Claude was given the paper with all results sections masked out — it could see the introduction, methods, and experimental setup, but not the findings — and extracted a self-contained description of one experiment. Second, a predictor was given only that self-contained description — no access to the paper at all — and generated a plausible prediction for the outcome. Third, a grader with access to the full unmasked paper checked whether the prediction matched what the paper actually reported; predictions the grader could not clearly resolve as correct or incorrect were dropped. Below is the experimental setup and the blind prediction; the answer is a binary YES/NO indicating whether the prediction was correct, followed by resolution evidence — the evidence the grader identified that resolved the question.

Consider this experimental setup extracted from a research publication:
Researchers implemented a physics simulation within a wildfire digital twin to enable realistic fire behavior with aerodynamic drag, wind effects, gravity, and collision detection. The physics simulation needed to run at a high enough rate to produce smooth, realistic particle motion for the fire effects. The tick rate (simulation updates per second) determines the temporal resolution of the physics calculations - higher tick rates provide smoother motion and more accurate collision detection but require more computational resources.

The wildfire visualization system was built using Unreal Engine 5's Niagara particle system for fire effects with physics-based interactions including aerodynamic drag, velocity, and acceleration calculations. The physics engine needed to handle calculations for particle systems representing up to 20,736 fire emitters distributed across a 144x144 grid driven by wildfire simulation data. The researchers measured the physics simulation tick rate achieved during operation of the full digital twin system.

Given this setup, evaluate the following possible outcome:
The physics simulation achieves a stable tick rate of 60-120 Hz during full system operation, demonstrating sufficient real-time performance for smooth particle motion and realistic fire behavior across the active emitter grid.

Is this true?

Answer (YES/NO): NO